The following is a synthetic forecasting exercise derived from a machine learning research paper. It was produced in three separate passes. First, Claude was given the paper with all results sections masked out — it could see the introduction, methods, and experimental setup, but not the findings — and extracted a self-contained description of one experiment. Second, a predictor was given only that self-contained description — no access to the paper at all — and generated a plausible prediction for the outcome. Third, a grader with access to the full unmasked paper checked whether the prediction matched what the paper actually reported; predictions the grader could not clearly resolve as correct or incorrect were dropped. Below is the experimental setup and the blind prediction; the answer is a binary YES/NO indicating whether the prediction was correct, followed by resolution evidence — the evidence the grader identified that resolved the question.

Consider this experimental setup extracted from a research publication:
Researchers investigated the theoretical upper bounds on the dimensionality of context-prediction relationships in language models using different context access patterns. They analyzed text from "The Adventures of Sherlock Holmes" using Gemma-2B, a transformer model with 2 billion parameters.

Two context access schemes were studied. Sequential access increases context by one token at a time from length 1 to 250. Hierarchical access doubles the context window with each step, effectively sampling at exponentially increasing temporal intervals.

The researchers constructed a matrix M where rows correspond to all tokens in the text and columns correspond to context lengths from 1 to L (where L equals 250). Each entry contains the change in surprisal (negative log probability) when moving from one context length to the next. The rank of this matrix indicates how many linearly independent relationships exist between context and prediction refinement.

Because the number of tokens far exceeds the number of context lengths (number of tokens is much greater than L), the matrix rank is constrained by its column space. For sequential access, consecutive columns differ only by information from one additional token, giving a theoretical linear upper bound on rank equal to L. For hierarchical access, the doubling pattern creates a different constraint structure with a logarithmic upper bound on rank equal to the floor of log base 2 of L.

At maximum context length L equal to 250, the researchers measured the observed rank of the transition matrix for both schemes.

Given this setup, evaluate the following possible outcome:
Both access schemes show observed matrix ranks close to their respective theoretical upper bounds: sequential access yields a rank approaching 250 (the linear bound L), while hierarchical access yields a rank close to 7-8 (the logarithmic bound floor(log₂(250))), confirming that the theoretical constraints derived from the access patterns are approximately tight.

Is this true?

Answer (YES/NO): NO